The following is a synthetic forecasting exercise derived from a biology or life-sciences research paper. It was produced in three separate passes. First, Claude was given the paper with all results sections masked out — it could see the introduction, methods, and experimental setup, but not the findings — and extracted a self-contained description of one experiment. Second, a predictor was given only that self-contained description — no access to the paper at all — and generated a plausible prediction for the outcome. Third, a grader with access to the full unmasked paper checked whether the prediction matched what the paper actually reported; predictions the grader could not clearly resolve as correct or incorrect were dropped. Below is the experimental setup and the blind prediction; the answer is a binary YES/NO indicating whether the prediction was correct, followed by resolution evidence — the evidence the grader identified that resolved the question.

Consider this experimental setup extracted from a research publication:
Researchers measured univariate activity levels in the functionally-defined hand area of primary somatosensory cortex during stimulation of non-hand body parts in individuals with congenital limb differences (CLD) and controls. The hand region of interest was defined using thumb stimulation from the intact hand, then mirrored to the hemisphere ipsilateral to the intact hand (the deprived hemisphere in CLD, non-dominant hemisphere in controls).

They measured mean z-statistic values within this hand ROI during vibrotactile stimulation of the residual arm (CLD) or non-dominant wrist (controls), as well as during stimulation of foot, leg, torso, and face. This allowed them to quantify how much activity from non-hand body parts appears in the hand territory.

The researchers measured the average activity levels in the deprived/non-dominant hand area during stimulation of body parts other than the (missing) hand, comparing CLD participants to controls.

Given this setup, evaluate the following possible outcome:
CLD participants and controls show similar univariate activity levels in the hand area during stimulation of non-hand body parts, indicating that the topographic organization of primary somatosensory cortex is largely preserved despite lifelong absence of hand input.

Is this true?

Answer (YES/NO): NO